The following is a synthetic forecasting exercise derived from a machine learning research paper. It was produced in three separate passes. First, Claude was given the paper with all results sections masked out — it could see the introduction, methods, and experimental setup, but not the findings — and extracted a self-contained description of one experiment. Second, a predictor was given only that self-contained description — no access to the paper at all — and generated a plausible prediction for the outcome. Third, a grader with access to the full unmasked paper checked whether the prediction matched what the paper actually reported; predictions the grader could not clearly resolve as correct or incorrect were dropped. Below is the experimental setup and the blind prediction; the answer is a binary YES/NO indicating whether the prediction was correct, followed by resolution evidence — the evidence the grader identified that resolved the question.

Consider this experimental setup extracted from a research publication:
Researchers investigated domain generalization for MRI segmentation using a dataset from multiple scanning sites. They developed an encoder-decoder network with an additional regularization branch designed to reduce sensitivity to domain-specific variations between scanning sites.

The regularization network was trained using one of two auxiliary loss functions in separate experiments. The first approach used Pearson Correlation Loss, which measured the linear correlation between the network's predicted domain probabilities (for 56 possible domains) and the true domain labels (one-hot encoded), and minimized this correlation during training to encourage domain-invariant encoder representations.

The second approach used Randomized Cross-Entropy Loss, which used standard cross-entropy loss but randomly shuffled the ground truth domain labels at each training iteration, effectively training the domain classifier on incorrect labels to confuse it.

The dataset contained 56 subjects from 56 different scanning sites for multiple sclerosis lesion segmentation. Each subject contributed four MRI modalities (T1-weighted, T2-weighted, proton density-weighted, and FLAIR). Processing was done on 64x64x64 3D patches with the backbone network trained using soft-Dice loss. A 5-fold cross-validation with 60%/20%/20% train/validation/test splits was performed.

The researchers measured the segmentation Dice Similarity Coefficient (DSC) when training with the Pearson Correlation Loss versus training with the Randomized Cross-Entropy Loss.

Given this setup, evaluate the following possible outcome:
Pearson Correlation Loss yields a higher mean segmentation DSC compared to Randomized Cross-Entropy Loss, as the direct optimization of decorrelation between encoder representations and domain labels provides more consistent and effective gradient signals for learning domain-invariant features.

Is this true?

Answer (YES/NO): NO